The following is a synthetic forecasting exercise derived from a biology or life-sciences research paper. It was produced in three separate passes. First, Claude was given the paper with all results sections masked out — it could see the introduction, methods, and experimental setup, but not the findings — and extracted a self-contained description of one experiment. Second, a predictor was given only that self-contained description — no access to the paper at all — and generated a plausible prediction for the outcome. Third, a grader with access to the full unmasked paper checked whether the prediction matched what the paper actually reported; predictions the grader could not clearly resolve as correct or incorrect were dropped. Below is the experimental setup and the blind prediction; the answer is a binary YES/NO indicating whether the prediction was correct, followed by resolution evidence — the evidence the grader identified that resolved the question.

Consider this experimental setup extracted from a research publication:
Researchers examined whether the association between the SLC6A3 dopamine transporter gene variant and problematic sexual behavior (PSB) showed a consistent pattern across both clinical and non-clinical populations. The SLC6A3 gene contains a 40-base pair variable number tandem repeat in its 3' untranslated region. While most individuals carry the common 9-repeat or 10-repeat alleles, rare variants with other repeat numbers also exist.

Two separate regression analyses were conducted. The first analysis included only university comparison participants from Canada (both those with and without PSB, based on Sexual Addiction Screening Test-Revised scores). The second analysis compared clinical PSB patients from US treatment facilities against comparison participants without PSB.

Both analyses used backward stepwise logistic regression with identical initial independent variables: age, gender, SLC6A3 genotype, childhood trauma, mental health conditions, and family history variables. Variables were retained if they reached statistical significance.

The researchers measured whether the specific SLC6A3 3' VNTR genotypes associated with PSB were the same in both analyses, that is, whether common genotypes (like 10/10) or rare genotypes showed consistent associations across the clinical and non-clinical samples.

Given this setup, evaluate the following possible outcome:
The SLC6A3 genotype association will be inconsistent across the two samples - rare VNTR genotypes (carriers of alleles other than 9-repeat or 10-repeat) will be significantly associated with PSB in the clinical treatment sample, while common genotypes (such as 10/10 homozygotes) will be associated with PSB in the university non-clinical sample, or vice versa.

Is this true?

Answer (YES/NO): YES